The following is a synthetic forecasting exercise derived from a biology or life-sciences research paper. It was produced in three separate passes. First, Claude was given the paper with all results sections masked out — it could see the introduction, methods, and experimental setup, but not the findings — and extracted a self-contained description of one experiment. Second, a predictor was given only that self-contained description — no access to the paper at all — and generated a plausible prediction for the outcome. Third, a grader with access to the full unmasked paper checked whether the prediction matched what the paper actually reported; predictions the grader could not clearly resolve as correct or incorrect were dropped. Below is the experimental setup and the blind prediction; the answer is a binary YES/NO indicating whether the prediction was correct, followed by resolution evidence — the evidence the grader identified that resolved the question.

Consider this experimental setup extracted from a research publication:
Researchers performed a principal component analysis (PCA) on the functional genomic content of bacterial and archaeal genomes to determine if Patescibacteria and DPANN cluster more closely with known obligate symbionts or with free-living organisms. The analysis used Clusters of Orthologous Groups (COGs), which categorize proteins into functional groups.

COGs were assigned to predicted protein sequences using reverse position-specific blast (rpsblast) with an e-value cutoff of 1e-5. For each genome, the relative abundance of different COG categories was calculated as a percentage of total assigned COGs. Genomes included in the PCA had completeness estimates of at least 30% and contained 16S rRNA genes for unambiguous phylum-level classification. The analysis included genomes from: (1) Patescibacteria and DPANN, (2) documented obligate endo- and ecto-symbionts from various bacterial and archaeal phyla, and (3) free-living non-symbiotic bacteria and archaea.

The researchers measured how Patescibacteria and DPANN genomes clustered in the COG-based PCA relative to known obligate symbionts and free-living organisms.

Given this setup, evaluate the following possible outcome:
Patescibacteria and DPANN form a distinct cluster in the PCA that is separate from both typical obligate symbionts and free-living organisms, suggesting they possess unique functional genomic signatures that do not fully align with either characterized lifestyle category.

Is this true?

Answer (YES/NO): YES